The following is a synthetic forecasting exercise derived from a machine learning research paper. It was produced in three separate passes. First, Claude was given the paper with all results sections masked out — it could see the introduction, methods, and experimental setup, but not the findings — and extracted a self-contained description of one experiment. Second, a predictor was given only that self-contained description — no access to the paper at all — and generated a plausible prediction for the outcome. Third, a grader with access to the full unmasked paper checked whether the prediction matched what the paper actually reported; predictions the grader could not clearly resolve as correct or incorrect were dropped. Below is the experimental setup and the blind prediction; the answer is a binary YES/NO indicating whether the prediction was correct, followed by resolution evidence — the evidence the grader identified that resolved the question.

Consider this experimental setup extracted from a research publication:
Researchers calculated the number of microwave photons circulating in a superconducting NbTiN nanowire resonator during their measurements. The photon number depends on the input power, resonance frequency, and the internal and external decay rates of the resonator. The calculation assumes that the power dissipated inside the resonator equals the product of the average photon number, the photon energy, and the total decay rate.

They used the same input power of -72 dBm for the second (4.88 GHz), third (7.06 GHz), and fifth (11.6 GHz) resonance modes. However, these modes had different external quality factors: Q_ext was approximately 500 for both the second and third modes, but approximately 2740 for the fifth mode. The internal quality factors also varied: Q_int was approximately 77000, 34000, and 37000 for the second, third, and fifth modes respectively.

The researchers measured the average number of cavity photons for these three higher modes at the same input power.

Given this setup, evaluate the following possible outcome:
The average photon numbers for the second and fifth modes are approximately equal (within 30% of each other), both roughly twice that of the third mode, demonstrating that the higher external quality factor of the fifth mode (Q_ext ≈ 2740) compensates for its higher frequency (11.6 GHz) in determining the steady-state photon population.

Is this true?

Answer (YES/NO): YES